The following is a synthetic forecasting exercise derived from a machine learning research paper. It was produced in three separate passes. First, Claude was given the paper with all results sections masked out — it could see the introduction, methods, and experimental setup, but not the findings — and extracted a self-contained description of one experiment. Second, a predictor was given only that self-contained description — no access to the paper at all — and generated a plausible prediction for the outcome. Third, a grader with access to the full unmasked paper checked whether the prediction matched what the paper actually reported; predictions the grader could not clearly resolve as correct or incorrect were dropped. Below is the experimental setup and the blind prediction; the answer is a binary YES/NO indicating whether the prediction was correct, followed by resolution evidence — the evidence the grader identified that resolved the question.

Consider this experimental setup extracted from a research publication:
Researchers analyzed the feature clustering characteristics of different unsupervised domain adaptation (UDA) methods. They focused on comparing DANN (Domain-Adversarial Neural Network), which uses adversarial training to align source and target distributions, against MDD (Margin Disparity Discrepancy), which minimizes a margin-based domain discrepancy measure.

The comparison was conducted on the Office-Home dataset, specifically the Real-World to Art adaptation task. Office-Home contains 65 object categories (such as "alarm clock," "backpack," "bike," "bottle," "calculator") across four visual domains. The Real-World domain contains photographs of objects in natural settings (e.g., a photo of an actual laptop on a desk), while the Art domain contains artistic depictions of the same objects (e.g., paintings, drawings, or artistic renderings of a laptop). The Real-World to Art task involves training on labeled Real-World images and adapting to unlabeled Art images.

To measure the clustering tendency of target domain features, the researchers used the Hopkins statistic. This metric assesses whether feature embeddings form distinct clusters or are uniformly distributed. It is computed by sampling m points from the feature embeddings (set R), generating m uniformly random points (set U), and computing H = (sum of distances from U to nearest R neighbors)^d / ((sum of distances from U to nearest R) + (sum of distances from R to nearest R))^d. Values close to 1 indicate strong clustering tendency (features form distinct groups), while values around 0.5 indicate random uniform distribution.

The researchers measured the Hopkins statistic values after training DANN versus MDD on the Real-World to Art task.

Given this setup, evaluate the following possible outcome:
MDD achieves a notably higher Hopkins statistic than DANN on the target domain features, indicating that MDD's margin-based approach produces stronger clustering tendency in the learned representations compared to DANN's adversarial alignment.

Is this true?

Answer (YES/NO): YES